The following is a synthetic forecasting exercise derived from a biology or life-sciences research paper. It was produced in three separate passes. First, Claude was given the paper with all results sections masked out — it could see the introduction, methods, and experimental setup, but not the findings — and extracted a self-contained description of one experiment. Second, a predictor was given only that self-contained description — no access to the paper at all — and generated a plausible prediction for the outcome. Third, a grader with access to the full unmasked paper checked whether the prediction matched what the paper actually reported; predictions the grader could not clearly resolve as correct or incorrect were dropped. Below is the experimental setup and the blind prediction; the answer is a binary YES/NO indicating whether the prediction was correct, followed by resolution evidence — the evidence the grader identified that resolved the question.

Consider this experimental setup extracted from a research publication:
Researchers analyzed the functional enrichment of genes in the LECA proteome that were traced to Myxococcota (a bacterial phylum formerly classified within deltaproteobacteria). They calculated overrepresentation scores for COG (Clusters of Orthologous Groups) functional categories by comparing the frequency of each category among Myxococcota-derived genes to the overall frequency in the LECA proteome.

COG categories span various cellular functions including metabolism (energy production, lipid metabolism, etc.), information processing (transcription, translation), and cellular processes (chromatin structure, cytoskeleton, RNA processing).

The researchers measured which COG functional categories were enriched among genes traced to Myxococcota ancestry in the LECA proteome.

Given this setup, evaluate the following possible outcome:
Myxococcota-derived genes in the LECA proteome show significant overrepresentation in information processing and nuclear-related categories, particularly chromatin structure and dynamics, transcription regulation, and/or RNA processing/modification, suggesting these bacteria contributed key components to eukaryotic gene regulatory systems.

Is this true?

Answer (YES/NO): NO